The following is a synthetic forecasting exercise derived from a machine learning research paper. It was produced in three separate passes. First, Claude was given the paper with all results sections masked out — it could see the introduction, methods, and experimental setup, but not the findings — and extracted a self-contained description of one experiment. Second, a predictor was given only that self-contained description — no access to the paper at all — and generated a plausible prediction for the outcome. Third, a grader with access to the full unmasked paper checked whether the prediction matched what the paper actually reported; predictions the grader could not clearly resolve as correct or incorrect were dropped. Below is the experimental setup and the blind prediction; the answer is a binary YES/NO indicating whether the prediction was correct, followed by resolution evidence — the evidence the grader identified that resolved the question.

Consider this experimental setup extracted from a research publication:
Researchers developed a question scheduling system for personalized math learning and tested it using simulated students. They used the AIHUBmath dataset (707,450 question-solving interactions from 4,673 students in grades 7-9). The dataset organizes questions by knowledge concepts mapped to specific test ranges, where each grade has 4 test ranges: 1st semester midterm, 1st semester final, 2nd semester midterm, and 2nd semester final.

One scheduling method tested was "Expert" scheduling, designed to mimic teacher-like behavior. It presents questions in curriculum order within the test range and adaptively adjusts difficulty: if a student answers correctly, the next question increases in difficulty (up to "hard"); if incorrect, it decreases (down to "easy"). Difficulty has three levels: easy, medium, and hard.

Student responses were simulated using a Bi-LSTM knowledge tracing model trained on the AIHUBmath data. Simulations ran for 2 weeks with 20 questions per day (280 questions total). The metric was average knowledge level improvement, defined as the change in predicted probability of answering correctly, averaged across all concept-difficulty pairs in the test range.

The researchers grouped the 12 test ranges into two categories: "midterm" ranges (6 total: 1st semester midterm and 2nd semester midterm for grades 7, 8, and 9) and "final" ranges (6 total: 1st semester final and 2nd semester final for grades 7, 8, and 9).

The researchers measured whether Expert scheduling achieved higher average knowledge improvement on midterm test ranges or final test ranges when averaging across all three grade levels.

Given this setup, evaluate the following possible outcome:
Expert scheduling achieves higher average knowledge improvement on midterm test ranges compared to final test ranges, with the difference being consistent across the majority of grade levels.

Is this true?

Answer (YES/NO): YES